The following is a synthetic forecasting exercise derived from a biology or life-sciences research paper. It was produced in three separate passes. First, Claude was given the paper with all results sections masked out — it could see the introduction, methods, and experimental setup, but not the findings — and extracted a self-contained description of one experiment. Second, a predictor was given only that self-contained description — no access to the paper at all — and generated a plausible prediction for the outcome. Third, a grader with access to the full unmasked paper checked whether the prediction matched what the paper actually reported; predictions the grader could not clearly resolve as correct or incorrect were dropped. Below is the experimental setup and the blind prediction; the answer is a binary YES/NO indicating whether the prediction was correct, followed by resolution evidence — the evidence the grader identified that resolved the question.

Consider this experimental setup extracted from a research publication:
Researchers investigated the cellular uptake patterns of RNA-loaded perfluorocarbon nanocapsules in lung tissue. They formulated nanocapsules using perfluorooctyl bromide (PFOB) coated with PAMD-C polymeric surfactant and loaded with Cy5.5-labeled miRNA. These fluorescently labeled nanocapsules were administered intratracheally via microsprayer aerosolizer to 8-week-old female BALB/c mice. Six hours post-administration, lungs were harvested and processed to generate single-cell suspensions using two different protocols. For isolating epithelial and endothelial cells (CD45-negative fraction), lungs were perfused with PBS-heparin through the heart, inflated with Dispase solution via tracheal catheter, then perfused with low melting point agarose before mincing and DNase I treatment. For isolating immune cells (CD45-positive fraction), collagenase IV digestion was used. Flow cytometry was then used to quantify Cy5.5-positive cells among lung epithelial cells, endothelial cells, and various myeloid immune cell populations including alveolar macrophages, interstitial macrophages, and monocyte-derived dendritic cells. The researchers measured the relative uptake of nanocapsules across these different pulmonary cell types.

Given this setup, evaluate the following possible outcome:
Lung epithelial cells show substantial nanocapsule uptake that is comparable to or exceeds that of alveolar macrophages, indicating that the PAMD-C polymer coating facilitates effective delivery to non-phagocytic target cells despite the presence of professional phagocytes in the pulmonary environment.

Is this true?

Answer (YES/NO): YES